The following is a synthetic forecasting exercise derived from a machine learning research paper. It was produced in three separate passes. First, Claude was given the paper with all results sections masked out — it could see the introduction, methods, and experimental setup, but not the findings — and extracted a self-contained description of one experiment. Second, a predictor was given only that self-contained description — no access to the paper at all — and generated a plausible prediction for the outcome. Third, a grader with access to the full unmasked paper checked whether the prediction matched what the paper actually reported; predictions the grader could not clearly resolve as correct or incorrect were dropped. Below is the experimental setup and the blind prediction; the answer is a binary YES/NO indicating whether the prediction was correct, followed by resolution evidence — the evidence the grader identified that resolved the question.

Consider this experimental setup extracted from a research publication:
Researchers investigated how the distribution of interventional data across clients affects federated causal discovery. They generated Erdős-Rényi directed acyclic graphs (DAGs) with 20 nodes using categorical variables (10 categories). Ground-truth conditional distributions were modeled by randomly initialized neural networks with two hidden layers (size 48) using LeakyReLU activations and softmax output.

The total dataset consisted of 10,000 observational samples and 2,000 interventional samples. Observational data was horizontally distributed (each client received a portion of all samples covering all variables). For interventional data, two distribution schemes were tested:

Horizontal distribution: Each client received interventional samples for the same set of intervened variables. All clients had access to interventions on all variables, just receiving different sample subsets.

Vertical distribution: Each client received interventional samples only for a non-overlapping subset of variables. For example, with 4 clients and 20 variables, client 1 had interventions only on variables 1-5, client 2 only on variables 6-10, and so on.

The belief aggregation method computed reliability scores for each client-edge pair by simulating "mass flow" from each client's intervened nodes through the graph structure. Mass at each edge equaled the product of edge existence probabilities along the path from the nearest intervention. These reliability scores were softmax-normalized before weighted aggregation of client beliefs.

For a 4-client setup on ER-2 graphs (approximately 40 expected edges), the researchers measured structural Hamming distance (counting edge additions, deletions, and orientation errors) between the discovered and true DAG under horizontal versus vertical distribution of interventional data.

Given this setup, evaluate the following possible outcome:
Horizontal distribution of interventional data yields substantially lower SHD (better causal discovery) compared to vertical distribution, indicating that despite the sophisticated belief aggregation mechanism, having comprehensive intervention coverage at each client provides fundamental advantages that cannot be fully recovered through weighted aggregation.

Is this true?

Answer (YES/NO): NO